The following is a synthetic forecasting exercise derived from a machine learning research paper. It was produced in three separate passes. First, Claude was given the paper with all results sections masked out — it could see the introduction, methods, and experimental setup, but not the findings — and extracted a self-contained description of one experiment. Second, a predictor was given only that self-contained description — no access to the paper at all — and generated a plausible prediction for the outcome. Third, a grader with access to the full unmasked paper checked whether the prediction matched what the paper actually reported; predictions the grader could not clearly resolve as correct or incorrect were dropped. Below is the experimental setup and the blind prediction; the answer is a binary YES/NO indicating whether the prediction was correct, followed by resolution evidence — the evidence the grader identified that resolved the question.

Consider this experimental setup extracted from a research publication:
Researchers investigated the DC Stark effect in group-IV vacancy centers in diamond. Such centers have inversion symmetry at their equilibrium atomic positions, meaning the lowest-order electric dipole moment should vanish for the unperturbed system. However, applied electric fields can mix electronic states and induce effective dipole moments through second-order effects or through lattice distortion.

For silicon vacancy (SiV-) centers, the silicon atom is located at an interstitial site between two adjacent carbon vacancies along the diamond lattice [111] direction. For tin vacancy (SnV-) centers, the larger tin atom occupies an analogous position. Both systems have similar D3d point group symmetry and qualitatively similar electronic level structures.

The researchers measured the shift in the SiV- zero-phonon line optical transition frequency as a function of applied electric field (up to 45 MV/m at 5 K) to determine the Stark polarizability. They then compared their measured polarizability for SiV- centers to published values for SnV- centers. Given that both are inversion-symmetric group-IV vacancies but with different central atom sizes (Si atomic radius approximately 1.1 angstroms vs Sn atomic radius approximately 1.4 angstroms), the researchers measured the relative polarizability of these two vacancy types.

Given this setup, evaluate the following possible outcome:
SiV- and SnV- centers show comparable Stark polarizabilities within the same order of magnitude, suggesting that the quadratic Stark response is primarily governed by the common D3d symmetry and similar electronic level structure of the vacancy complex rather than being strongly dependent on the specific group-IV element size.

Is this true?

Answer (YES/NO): NO